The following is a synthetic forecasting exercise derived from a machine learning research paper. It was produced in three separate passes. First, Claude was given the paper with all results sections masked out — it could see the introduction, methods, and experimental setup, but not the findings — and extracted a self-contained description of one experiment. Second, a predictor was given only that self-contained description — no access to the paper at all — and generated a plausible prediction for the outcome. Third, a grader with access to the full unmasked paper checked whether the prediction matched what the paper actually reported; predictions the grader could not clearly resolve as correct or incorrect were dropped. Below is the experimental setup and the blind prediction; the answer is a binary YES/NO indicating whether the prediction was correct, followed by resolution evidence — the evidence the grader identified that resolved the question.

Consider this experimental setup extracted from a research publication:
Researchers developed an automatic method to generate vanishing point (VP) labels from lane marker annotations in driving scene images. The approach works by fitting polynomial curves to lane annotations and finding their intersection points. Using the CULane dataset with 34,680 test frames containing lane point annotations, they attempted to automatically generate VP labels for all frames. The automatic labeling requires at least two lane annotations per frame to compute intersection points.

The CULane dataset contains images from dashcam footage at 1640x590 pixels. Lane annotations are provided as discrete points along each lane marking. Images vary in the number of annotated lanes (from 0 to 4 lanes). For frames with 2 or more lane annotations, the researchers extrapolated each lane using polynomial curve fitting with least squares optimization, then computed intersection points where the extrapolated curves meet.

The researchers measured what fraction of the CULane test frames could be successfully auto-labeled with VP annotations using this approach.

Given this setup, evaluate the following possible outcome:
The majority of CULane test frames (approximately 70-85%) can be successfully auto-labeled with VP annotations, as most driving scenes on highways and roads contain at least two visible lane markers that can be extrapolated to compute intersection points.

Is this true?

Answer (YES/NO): NO